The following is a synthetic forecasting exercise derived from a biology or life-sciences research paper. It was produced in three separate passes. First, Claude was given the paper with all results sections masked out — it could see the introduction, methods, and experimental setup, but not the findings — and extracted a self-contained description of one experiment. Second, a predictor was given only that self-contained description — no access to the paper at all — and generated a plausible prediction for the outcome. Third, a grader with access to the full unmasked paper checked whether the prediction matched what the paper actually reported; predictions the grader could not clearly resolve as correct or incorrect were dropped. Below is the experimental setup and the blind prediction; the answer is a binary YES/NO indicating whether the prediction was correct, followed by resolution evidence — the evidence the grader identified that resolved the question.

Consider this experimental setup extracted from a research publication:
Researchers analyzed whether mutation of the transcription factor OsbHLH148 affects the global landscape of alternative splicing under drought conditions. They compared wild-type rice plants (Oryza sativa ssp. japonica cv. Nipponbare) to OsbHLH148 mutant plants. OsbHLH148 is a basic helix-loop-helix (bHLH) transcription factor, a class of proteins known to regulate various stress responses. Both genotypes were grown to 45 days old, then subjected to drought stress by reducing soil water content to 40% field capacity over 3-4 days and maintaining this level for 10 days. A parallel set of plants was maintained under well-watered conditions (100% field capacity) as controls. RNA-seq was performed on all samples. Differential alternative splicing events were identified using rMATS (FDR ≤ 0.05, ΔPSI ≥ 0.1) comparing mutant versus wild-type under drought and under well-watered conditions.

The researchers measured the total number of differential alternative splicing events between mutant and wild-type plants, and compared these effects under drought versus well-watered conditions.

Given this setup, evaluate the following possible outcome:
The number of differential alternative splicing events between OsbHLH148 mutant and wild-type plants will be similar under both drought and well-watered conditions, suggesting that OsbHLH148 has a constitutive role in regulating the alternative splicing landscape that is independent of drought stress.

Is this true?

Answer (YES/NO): NO